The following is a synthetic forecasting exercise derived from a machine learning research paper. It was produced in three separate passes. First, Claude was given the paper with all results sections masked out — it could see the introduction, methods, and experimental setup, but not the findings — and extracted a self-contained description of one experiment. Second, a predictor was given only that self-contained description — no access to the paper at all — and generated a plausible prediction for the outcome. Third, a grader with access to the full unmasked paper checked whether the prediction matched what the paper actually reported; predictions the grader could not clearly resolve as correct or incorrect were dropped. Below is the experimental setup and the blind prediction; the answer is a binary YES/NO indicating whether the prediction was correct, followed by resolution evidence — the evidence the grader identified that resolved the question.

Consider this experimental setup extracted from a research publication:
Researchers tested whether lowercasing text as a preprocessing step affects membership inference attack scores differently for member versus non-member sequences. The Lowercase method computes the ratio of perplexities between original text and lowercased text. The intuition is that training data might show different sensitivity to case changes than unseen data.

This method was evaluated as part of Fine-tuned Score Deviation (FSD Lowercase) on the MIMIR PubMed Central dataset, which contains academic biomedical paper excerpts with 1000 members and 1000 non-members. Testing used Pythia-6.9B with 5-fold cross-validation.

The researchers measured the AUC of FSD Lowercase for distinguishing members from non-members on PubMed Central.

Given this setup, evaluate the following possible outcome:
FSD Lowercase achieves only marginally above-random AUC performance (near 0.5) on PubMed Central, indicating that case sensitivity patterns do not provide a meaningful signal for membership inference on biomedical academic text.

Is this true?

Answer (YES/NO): YES